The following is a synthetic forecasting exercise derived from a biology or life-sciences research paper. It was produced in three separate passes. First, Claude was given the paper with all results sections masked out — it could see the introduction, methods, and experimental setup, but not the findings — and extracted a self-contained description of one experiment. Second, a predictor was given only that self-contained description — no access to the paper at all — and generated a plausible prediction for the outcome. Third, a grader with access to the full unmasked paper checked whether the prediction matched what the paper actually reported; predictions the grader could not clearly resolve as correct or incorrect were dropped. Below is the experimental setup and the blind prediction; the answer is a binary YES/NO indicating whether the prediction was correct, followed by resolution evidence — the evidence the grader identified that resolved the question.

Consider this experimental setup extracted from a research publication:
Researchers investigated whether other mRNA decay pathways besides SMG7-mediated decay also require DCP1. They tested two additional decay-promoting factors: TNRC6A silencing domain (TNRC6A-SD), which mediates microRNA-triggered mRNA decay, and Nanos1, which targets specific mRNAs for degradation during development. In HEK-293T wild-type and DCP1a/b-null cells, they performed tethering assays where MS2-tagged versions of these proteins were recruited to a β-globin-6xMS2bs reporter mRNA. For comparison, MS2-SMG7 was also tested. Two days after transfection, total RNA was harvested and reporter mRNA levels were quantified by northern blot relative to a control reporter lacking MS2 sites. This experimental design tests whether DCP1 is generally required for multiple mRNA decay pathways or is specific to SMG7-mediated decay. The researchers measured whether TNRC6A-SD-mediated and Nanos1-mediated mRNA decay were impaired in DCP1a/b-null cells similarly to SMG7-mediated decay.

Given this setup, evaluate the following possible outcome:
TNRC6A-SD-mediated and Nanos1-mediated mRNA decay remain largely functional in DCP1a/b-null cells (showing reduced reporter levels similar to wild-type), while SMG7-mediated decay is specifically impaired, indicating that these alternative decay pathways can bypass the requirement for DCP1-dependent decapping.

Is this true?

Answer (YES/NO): NO